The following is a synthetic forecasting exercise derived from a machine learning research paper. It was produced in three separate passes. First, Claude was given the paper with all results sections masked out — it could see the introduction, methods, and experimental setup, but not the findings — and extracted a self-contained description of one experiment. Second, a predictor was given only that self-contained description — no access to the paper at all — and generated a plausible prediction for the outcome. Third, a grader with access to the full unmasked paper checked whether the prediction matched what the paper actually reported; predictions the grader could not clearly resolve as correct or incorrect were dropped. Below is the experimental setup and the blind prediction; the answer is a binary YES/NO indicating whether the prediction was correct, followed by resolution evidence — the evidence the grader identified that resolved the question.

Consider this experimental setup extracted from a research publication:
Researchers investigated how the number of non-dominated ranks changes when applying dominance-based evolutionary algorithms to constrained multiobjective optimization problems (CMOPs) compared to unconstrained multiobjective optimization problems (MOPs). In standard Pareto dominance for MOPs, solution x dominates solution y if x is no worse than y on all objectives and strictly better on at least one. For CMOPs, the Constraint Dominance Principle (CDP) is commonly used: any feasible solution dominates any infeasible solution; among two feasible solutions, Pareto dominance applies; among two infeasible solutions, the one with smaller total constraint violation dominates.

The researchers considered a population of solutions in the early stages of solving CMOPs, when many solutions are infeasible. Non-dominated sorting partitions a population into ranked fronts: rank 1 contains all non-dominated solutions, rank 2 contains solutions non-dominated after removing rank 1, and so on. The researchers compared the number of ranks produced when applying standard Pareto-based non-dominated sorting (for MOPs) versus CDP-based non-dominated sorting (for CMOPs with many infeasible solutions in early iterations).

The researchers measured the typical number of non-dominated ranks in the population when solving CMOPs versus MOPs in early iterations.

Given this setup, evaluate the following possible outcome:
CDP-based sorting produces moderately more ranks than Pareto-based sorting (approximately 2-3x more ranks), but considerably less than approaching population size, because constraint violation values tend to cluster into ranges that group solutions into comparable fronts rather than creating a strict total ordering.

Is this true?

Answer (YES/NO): NO